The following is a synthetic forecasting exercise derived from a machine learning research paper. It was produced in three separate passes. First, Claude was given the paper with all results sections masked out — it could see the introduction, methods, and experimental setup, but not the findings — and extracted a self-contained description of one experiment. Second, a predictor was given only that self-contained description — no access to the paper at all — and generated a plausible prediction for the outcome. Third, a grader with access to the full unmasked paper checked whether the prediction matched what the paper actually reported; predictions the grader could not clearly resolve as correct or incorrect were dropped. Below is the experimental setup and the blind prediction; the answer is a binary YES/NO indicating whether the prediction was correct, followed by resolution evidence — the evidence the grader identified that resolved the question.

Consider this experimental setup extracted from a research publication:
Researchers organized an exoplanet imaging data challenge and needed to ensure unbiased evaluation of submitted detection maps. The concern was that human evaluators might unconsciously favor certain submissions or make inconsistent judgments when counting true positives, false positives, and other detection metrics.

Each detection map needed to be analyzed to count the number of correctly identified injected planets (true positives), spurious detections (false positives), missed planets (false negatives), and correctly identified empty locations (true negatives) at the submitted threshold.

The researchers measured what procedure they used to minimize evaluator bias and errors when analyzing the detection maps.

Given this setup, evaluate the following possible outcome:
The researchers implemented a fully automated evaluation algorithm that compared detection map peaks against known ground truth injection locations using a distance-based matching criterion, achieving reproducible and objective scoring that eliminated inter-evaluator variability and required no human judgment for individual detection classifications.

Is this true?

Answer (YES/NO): NO